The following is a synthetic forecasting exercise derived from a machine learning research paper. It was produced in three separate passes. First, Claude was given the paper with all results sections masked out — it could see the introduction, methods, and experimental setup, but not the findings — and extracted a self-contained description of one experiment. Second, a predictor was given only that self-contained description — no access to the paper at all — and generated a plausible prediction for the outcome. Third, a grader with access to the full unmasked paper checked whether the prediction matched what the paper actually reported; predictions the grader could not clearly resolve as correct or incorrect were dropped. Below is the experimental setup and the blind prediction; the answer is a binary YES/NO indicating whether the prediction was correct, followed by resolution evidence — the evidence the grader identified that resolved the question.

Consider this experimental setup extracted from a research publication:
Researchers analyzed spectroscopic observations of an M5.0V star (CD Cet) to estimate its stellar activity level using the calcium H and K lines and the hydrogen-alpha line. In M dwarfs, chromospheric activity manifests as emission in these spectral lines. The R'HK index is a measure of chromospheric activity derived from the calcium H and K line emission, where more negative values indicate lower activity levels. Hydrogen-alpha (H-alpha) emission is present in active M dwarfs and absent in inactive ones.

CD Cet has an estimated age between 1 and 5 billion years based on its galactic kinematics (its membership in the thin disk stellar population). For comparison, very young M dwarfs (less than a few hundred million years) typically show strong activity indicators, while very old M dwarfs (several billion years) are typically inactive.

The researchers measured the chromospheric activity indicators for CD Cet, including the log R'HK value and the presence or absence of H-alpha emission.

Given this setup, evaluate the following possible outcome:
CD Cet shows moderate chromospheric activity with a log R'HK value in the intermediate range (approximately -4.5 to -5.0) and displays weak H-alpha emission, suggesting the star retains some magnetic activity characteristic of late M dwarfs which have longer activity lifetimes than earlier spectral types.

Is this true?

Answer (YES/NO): NO